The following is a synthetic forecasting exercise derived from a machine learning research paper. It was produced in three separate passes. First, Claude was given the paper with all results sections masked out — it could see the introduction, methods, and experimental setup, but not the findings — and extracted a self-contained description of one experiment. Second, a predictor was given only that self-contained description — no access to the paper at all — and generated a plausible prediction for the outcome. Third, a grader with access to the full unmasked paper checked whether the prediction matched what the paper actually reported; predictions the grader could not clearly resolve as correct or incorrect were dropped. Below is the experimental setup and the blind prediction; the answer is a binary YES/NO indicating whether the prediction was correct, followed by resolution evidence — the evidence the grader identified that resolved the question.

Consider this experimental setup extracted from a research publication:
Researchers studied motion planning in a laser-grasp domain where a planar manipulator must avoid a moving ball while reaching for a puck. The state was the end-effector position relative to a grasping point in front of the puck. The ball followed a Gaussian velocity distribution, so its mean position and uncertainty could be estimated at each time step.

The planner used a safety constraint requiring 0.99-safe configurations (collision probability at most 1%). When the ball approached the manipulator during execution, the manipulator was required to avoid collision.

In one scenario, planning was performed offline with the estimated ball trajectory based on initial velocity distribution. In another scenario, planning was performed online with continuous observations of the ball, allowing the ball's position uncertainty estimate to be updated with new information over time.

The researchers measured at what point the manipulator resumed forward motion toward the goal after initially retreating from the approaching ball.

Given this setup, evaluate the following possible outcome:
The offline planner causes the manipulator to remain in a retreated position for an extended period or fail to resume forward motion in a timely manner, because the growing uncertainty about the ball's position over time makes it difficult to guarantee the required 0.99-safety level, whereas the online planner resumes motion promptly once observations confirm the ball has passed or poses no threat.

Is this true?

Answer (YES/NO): YES